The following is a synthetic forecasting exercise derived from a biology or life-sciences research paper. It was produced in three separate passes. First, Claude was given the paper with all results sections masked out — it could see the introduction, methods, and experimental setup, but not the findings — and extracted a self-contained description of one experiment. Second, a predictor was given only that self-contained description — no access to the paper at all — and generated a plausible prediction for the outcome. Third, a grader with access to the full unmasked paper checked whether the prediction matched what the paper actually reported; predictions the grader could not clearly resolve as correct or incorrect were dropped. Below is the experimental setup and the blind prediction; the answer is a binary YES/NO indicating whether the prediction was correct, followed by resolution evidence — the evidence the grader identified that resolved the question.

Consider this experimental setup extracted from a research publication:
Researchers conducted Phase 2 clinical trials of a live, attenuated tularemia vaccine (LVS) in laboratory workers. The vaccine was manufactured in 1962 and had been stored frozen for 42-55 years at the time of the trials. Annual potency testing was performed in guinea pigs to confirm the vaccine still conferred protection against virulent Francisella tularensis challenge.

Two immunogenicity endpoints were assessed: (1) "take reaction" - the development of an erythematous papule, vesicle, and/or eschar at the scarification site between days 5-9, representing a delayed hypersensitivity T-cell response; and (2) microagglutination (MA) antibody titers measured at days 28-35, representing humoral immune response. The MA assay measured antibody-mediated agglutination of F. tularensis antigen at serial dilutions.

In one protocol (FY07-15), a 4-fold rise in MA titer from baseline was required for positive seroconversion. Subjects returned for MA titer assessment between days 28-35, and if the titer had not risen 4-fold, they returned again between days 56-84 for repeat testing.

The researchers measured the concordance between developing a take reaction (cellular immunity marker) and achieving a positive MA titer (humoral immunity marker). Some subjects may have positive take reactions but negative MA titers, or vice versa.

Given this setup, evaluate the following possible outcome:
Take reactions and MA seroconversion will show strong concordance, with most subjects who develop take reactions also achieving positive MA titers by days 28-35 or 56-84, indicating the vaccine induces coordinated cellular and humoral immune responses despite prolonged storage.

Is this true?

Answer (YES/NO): YES